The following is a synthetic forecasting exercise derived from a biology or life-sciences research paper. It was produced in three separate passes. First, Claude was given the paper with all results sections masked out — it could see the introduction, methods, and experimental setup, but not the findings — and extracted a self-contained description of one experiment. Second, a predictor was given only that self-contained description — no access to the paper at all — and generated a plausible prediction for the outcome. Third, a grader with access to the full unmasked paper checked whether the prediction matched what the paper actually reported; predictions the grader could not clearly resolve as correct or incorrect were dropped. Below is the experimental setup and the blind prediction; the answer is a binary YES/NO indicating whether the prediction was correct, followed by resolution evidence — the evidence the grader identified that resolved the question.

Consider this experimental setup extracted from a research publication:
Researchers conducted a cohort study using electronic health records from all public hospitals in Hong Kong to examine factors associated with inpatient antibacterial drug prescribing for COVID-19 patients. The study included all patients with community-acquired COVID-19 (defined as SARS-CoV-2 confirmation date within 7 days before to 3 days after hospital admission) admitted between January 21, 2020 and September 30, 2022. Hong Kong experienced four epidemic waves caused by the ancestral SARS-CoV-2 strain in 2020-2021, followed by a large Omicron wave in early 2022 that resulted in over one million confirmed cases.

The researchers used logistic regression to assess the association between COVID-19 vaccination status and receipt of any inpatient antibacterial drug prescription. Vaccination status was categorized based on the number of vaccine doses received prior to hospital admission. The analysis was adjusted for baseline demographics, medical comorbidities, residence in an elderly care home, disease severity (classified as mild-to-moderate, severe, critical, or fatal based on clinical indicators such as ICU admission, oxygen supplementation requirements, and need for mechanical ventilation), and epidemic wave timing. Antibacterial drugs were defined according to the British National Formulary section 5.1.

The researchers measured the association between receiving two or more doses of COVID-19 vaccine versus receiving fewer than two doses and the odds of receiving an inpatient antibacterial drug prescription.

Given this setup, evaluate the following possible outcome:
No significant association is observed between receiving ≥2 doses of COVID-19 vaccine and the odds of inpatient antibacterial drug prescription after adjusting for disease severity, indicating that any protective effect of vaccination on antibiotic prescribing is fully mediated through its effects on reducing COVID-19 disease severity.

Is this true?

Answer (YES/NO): NO